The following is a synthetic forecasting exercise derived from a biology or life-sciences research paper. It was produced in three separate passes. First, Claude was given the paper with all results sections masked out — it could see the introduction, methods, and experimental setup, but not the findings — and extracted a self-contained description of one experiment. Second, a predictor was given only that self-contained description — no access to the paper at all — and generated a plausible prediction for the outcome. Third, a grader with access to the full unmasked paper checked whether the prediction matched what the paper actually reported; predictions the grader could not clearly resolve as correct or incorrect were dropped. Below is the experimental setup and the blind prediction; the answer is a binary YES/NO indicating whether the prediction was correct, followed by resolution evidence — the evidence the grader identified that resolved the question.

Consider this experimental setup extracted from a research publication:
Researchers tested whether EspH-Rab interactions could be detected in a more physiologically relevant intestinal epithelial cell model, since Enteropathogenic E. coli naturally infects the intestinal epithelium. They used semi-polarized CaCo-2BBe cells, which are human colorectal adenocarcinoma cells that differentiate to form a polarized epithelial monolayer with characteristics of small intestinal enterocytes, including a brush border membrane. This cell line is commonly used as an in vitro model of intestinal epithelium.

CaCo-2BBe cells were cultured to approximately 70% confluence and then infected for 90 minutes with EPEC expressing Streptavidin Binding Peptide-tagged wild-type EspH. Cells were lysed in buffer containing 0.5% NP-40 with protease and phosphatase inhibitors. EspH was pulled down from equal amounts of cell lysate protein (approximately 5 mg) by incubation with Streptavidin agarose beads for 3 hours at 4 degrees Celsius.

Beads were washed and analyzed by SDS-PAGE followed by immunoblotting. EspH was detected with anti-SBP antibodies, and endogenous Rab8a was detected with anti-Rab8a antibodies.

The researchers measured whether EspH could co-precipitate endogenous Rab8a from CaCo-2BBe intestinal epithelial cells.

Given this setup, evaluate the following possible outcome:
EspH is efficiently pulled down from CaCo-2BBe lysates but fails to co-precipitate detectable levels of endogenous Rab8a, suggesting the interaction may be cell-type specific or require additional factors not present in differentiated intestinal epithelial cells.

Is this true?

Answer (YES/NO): NO